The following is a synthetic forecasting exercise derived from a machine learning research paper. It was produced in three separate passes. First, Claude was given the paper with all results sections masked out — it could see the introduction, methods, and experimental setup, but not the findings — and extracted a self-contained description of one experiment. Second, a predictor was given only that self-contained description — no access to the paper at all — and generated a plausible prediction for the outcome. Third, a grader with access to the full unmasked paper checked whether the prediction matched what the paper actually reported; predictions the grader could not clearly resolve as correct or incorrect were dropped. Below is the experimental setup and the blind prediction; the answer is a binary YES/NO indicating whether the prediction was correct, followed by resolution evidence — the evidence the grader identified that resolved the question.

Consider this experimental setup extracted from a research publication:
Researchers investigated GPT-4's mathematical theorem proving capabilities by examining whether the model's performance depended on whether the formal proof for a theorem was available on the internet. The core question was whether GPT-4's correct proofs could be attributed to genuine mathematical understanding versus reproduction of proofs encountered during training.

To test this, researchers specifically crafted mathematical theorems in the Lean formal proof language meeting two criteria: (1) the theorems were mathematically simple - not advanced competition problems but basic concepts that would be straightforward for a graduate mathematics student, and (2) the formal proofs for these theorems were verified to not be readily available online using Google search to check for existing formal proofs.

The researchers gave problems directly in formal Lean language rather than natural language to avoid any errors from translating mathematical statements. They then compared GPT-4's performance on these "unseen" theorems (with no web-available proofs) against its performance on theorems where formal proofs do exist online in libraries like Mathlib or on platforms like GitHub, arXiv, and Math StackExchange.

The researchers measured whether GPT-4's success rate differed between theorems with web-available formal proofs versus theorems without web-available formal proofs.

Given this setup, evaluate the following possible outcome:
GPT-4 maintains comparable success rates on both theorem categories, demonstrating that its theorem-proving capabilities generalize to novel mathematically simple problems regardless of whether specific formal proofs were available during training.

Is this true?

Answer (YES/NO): NO